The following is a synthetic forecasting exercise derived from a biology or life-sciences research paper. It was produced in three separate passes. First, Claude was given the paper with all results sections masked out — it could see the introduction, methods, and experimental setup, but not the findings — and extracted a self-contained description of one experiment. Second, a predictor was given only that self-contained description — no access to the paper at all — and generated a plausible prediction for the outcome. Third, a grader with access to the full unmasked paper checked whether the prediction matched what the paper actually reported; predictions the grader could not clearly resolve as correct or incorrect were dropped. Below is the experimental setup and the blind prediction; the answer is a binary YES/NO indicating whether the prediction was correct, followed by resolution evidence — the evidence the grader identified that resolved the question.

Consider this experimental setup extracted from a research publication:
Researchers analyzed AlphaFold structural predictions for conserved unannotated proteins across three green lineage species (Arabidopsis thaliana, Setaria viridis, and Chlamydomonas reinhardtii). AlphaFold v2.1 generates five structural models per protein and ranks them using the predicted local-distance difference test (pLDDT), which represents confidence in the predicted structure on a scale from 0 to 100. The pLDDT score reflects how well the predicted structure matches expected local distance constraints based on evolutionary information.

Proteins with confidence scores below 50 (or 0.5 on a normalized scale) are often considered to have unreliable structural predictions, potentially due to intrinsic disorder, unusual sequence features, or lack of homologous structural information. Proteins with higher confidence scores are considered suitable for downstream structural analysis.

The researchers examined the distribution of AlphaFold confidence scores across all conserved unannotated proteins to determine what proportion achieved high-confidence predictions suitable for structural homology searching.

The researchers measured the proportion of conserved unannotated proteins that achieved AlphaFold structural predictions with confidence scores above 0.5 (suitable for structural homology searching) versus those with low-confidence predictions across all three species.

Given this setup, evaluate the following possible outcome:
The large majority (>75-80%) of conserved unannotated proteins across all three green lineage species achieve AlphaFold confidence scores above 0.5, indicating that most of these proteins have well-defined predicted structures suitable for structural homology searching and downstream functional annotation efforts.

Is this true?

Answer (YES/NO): YES